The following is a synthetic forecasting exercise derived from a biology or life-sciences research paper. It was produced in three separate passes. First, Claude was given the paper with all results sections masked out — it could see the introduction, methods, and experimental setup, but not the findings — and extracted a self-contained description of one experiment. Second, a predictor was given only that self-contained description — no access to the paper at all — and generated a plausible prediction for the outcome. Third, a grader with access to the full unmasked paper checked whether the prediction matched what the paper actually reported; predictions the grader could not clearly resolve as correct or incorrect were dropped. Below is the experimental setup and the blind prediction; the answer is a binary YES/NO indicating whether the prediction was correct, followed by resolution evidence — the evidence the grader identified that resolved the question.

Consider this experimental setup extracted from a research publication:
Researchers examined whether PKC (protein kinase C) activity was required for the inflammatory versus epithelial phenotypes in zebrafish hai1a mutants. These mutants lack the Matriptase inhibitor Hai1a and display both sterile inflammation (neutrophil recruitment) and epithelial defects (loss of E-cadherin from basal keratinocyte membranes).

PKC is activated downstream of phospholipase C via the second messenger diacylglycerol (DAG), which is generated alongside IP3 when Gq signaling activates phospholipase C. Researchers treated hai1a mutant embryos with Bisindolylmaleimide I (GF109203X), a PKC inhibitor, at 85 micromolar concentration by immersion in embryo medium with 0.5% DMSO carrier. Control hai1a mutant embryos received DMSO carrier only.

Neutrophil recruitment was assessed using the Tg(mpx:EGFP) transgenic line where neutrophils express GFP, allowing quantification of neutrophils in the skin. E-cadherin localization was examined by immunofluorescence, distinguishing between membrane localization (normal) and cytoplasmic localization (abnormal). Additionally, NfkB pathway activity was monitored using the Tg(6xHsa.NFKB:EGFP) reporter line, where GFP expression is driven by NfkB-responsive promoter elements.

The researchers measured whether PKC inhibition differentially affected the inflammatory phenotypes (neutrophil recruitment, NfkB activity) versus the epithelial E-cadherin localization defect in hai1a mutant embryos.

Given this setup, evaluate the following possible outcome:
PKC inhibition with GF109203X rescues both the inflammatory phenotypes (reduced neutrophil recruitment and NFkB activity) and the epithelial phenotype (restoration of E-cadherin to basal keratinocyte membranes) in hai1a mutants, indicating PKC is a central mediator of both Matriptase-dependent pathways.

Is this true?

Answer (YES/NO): NO